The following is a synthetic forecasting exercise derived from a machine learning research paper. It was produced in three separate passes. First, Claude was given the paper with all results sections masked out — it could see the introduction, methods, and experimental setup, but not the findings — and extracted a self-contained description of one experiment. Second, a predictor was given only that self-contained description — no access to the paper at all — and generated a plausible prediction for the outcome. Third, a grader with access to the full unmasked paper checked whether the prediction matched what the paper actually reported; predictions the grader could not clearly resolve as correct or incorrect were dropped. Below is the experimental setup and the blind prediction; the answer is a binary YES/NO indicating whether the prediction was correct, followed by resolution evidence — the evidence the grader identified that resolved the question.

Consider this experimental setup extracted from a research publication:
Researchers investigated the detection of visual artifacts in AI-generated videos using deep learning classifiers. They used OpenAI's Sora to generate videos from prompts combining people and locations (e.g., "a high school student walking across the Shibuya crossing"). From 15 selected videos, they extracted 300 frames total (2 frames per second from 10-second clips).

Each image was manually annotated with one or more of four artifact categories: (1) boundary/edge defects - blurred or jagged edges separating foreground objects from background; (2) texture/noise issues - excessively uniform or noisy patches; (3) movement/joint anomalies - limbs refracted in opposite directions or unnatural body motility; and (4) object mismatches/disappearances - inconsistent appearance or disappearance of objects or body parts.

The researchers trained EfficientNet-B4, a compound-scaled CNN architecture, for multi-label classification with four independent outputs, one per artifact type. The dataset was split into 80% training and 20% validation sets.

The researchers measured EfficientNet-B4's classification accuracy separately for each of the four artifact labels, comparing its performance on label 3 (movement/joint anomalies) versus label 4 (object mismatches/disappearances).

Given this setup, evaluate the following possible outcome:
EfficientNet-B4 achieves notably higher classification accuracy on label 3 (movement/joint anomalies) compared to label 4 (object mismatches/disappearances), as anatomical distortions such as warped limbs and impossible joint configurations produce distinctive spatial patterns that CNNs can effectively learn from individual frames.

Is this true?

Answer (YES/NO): NO